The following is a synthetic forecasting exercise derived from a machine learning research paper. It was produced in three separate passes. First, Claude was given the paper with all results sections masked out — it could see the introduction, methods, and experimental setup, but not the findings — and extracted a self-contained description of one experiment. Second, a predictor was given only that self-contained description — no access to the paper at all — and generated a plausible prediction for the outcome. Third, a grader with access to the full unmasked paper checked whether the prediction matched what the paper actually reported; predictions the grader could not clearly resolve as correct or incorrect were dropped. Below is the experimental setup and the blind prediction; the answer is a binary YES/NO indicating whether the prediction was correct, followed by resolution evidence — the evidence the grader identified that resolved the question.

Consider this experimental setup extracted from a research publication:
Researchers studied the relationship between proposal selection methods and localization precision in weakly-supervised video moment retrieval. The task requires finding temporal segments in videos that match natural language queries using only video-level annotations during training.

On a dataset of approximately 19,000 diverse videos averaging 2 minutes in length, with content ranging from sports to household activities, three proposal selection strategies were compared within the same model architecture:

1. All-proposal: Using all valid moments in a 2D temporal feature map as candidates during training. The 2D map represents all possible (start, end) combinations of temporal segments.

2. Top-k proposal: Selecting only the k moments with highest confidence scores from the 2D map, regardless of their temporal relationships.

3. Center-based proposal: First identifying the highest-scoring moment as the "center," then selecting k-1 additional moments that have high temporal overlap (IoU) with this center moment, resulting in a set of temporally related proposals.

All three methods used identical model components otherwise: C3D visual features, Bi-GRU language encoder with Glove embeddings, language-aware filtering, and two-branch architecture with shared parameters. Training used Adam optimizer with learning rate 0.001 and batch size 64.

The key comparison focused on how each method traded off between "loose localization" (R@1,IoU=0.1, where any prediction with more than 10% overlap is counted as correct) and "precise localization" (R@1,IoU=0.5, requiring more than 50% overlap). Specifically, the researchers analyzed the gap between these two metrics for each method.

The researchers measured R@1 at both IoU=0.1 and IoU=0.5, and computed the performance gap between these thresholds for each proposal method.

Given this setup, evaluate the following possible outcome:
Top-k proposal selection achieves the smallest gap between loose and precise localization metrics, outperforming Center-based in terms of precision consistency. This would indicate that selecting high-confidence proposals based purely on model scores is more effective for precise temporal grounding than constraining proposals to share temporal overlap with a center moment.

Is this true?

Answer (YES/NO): YES